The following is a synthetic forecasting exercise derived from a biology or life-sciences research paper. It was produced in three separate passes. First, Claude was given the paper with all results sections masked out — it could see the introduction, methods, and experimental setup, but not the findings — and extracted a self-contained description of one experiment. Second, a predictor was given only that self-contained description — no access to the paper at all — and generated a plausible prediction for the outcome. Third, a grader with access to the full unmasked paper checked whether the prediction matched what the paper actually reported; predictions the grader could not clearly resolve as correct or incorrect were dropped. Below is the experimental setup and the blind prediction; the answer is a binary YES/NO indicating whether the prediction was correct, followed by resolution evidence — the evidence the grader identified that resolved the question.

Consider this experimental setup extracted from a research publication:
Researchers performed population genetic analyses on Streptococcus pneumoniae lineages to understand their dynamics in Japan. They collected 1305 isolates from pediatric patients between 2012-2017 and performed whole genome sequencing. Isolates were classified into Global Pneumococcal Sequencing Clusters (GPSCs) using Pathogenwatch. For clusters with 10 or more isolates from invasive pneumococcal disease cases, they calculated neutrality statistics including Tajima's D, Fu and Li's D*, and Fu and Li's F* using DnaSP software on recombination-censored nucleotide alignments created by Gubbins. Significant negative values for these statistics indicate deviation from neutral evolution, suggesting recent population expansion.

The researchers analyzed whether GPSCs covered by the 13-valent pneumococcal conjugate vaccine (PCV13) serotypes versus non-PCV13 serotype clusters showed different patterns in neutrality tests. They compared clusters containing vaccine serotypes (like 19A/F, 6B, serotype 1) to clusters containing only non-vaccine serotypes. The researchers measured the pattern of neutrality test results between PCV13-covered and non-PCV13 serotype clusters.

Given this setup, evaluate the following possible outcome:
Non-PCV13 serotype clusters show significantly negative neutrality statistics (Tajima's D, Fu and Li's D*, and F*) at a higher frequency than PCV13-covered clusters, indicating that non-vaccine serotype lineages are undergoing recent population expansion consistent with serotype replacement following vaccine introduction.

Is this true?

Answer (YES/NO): YES